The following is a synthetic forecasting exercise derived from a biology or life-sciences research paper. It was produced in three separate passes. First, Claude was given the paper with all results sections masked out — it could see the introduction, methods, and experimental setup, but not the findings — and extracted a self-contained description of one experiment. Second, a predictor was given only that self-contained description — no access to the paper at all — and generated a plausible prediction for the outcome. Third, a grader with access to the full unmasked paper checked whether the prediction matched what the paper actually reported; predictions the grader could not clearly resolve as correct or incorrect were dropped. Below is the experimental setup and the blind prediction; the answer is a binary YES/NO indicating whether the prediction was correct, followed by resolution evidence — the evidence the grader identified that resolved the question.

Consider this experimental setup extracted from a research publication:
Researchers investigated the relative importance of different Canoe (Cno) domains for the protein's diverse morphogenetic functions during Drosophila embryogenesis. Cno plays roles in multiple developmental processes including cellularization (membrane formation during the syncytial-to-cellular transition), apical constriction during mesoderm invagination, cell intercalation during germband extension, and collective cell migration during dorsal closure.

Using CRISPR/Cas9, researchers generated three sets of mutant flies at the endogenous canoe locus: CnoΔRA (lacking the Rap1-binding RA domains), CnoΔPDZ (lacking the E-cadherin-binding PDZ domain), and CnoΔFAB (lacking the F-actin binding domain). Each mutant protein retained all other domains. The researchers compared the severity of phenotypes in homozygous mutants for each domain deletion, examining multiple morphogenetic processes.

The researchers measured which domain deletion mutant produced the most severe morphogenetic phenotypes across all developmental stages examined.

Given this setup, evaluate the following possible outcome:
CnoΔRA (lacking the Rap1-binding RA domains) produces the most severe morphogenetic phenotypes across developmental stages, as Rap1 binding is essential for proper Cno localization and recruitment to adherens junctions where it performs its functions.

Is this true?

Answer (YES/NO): YES